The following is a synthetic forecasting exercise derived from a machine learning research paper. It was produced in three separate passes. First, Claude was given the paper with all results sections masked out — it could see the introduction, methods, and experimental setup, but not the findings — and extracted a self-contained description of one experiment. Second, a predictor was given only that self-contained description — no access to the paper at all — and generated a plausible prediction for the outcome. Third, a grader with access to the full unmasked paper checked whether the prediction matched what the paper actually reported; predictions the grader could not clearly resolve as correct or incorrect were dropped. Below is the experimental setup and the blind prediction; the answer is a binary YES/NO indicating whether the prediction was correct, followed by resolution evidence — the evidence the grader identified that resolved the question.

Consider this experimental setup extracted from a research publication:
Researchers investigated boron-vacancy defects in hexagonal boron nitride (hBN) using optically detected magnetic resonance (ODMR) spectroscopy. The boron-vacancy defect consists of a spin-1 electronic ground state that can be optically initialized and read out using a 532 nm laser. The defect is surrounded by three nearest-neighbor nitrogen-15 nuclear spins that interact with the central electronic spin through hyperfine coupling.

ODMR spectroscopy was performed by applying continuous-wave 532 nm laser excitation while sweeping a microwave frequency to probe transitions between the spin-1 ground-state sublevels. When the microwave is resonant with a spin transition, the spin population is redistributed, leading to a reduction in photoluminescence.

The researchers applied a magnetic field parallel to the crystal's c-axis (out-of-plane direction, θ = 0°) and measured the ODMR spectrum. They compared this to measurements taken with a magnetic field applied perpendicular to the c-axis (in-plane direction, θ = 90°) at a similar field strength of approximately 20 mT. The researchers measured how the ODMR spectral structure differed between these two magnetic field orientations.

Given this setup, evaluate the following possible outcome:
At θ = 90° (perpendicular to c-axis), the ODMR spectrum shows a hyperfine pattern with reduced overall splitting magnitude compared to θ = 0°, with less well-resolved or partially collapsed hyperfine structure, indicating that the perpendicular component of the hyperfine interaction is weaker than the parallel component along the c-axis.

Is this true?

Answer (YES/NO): NO